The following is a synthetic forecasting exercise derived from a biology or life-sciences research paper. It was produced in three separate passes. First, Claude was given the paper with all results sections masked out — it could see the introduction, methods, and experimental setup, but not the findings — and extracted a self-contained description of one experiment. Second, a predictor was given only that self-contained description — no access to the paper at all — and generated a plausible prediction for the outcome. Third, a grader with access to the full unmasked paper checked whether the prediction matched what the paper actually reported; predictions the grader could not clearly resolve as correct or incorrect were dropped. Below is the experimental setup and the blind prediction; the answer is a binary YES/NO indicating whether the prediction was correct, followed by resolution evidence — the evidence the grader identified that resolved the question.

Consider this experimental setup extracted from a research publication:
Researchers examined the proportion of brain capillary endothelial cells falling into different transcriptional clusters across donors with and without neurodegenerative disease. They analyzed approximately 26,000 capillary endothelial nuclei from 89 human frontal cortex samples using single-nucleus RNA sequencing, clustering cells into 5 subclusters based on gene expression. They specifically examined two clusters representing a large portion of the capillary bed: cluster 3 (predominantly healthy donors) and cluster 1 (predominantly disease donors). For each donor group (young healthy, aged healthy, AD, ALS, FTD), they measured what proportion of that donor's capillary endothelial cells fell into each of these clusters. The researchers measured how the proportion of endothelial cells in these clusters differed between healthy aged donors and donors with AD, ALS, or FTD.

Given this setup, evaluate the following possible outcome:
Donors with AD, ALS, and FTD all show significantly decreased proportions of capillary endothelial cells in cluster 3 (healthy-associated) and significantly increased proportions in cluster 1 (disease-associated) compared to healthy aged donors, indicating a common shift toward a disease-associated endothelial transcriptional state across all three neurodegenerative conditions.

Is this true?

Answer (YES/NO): YES